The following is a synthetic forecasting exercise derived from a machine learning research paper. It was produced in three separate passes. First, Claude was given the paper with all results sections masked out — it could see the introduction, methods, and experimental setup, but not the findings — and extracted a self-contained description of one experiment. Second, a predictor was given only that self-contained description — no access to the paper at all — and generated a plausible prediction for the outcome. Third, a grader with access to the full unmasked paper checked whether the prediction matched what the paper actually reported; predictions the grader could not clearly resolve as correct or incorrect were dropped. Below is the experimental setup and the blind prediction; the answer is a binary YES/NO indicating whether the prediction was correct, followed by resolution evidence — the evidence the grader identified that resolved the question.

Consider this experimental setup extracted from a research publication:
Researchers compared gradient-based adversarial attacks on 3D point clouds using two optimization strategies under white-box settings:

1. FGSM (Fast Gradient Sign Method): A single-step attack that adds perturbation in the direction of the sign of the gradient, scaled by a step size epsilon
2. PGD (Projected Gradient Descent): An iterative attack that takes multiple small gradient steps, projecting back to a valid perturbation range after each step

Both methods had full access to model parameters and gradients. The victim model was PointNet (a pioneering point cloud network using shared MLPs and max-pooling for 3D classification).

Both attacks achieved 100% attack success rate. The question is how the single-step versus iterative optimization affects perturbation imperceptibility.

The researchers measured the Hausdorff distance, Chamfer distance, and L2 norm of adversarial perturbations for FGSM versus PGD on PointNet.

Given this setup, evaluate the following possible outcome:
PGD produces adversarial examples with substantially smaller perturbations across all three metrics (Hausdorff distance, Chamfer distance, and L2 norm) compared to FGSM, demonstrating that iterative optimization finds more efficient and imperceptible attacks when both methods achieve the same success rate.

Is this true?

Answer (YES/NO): NO